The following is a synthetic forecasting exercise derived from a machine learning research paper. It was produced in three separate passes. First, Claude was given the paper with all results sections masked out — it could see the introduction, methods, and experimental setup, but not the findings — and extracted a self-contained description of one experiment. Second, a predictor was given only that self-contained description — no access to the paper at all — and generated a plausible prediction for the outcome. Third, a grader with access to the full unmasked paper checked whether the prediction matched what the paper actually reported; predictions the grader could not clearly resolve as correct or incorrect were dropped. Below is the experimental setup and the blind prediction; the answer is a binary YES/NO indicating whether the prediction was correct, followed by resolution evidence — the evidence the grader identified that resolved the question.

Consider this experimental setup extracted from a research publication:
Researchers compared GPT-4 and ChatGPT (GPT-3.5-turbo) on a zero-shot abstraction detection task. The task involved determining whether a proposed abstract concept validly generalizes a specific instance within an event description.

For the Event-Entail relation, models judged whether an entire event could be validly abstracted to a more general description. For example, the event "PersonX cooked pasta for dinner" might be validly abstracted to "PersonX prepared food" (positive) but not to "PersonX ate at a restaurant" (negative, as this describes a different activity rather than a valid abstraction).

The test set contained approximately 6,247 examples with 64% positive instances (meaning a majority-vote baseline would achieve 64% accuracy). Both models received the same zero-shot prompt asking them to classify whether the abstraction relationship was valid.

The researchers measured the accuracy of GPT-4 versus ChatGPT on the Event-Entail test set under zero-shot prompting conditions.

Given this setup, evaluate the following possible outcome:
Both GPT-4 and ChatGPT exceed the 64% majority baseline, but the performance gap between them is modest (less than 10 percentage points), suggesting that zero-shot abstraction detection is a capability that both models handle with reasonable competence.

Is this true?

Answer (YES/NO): YES